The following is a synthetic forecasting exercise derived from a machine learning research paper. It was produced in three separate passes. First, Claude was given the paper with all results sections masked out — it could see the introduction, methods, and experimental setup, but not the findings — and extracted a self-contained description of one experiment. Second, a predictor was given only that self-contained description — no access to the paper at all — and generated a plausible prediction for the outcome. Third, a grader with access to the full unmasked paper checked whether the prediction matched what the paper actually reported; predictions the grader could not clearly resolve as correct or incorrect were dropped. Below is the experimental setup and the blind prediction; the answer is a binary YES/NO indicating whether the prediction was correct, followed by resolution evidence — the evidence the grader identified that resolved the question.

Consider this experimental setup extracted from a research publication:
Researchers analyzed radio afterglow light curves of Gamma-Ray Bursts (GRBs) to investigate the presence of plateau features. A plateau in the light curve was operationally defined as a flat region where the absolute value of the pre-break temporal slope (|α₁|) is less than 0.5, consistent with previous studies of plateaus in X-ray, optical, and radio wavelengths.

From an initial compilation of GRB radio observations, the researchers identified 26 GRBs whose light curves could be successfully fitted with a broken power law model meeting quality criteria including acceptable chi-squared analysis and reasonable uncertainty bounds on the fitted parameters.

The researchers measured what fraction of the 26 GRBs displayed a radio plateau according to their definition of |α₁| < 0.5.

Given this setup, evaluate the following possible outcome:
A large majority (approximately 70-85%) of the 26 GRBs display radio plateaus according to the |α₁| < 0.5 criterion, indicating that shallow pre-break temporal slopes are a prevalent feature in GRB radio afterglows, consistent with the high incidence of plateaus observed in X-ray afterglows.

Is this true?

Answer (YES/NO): NO